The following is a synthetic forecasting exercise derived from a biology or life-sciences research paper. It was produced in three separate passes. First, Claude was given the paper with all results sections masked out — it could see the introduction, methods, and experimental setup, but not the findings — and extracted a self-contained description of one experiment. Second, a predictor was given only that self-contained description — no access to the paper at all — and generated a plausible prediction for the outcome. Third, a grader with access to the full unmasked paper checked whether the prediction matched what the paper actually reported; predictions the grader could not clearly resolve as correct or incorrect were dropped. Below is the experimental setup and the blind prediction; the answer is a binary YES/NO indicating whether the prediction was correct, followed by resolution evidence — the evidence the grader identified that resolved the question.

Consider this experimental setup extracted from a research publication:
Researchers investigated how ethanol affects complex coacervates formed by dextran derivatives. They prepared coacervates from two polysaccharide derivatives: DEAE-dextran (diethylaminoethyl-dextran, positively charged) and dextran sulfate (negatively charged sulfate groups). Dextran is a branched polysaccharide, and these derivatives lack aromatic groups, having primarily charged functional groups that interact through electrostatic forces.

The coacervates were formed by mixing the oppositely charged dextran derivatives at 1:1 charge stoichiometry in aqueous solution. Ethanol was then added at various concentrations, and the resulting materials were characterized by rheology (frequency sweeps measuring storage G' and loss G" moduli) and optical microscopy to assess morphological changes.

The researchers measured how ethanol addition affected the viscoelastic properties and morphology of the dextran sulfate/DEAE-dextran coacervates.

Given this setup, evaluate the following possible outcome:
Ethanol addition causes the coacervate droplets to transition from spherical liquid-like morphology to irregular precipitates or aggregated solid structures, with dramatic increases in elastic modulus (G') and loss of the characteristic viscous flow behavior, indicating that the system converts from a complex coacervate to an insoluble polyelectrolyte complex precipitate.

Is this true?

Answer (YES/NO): NO